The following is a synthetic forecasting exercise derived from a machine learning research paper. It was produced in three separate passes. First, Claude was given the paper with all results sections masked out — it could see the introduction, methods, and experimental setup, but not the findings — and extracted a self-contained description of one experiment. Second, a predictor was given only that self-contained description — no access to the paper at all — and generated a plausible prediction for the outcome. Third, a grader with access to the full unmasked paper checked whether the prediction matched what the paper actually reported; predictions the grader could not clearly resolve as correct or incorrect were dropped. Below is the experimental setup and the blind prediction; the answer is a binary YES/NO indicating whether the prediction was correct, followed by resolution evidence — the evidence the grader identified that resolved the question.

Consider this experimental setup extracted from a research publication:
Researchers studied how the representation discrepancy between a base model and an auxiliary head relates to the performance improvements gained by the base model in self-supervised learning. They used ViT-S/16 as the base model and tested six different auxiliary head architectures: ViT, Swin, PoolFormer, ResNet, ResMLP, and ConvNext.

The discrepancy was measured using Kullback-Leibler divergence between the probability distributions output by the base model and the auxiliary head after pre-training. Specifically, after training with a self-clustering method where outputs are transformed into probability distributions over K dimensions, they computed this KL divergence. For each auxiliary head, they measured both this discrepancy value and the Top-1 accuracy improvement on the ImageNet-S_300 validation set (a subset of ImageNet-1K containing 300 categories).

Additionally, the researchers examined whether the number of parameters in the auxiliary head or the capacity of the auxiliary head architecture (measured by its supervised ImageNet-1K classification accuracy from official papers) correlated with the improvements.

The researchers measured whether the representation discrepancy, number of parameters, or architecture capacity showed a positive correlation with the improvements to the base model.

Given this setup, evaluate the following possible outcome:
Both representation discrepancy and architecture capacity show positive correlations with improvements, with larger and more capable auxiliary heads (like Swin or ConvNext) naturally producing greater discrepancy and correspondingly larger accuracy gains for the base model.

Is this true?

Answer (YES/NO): NO